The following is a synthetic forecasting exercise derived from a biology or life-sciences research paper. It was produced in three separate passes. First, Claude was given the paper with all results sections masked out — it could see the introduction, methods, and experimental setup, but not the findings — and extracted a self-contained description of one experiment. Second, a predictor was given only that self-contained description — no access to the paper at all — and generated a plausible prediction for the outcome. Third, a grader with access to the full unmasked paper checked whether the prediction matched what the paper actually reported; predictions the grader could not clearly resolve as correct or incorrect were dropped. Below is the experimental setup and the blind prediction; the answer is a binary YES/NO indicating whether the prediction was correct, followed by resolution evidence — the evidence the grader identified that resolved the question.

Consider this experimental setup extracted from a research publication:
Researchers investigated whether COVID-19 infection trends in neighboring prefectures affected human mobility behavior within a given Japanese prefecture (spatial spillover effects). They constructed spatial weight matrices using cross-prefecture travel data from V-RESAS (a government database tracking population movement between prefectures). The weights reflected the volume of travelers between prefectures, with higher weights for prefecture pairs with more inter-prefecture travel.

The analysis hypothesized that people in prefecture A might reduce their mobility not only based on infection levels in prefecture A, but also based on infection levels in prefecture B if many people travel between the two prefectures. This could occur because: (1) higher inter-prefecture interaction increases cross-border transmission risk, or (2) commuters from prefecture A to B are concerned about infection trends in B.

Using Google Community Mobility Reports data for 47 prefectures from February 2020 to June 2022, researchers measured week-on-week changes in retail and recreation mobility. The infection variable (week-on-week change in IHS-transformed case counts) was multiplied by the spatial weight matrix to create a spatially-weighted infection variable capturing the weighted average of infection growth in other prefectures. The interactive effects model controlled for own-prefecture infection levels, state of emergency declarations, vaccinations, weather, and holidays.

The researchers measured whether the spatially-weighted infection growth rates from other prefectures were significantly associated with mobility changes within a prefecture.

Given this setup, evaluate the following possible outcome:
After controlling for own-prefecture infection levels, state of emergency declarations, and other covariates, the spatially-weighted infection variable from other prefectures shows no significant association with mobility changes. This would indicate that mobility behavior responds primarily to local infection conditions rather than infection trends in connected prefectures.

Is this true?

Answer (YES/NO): NO